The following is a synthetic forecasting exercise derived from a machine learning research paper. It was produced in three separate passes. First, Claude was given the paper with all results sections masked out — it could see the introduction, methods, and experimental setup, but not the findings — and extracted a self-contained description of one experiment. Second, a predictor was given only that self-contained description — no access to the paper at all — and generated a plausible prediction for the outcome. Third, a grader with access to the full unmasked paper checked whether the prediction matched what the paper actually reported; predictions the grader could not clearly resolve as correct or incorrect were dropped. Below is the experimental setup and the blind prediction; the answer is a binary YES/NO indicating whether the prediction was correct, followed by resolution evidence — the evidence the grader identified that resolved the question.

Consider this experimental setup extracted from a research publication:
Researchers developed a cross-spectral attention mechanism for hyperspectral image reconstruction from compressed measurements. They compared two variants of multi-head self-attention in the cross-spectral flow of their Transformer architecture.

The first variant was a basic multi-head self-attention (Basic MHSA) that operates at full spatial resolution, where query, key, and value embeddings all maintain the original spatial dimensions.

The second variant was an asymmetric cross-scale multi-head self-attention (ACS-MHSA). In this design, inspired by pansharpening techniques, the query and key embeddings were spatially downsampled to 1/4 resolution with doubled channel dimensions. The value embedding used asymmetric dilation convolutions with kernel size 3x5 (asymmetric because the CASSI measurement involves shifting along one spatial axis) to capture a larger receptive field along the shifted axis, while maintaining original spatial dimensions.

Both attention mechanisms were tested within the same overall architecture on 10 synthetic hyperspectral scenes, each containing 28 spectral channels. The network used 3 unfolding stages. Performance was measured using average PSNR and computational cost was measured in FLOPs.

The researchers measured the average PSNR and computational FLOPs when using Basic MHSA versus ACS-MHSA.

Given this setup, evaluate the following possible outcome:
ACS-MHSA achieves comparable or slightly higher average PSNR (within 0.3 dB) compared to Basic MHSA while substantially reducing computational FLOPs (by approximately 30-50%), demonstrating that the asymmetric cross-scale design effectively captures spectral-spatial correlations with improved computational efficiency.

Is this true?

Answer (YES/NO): NO